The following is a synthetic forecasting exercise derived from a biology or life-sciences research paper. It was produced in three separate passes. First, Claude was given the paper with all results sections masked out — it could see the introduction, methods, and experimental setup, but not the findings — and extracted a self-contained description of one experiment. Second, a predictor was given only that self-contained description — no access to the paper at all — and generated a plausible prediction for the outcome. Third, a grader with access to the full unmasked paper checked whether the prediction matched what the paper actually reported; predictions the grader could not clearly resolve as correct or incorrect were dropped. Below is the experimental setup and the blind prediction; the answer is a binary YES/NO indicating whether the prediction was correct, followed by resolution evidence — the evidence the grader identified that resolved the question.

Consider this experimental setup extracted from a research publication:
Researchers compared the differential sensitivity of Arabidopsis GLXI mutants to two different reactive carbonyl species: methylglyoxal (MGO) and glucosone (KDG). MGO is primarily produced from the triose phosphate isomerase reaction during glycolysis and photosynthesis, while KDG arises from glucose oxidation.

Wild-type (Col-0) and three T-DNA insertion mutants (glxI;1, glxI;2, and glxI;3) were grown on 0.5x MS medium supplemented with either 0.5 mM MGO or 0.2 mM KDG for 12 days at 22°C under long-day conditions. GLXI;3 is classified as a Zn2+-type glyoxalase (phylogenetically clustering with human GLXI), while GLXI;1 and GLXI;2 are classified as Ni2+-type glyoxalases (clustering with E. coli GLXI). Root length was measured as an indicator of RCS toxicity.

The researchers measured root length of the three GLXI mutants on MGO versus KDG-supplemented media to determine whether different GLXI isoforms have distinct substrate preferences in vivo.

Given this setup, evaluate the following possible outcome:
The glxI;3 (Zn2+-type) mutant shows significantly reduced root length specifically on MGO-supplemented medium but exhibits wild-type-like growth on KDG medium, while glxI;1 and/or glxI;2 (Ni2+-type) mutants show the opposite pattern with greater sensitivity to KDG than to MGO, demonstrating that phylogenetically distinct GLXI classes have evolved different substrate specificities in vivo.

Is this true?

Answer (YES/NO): YES